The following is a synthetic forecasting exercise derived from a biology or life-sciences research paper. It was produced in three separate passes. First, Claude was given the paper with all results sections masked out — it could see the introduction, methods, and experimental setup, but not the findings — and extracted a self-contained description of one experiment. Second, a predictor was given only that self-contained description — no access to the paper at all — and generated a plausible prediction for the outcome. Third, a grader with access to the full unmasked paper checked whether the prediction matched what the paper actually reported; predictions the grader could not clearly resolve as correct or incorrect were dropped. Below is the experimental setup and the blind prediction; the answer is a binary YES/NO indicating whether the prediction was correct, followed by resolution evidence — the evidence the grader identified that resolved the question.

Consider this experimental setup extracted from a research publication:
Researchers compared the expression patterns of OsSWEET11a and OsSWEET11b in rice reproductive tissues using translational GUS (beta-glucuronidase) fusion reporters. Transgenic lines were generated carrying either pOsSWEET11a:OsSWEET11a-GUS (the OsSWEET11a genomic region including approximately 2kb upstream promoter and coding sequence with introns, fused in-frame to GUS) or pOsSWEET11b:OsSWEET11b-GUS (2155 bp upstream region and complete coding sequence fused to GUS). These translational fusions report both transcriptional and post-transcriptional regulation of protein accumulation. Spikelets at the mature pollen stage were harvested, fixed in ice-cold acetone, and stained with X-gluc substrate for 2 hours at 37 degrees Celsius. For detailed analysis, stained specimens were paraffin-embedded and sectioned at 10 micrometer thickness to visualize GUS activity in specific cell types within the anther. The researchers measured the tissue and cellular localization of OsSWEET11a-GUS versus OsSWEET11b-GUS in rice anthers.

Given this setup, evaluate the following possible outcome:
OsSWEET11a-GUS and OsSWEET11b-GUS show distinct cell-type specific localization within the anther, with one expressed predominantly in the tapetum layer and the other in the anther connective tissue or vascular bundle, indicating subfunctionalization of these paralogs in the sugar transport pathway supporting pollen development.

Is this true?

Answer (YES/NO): NO